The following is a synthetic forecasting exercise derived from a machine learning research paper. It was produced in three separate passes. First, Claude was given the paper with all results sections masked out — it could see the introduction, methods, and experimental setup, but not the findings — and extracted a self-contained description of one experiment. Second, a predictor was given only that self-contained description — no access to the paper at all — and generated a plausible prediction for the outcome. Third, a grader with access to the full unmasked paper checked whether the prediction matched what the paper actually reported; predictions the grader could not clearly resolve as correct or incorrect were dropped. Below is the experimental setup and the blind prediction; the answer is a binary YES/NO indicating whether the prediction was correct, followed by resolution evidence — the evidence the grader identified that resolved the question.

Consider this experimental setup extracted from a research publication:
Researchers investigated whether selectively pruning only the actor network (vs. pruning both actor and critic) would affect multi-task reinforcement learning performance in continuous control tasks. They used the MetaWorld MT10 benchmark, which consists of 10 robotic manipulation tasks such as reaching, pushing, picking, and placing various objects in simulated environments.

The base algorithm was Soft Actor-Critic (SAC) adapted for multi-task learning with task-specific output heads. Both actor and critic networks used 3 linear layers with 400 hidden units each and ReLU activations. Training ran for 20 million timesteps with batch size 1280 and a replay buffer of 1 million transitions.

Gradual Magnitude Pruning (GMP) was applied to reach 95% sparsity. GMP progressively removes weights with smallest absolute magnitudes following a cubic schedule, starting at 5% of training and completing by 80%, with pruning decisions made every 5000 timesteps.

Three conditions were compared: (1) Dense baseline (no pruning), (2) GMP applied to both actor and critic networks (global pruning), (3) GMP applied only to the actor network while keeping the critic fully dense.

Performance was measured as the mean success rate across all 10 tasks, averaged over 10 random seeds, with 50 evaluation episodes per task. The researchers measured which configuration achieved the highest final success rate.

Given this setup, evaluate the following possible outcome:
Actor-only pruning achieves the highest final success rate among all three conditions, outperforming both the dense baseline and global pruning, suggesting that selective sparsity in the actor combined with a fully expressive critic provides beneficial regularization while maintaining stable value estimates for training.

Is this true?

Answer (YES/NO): YES